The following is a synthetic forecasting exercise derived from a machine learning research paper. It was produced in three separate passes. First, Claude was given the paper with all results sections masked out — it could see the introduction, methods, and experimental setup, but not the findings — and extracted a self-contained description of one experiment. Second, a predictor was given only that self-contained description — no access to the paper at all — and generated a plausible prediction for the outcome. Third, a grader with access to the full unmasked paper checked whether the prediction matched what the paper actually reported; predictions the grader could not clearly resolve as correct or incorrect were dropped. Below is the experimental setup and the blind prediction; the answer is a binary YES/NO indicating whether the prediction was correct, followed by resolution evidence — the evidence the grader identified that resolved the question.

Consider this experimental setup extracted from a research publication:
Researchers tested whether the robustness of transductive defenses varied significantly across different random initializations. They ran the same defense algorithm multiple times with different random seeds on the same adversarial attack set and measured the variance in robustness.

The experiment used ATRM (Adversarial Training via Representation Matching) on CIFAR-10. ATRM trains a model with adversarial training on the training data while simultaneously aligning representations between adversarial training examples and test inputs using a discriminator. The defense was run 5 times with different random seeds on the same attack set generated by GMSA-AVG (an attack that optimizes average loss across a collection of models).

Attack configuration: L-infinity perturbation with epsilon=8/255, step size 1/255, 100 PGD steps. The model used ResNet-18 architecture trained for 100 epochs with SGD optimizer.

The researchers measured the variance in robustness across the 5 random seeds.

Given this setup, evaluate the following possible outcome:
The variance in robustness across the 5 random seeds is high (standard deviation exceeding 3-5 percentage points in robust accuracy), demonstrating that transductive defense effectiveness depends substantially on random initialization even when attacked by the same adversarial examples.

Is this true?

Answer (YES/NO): NO